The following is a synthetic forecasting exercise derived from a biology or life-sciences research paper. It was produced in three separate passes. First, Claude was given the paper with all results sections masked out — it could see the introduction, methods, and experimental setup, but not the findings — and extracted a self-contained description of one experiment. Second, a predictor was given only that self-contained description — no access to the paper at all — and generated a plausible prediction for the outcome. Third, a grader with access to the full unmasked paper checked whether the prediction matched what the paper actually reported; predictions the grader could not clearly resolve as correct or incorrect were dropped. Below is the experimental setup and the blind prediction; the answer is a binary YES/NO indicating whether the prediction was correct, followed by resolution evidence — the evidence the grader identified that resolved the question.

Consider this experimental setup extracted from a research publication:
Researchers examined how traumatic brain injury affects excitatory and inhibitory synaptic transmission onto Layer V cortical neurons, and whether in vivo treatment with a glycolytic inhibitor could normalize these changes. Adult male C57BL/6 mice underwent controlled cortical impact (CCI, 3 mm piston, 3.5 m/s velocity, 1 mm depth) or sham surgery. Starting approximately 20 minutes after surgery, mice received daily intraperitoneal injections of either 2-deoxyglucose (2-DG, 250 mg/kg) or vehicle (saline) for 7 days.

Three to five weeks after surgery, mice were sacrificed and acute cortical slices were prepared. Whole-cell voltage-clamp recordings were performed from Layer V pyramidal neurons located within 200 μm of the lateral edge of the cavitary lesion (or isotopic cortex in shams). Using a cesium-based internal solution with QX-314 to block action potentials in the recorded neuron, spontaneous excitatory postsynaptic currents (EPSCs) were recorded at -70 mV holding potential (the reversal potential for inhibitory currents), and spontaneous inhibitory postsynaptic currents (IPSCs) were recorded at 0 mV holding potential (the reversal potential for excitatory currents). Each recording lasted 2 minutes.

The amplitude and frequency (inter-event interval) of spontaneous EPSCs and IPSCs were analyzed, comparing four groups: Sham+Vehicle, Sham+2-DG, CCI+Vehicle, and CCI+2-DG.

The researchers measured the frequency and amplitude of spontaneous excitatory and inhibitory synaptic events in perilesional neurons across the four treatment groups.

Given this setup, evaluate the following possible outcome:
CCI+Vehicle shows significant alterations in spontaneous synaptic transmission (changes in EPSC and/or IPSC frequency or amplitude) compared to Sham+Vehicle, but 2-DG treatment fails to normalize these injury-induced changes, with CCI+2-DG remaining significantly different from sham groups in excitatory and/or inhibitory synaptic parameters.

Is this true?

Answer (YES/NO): NO